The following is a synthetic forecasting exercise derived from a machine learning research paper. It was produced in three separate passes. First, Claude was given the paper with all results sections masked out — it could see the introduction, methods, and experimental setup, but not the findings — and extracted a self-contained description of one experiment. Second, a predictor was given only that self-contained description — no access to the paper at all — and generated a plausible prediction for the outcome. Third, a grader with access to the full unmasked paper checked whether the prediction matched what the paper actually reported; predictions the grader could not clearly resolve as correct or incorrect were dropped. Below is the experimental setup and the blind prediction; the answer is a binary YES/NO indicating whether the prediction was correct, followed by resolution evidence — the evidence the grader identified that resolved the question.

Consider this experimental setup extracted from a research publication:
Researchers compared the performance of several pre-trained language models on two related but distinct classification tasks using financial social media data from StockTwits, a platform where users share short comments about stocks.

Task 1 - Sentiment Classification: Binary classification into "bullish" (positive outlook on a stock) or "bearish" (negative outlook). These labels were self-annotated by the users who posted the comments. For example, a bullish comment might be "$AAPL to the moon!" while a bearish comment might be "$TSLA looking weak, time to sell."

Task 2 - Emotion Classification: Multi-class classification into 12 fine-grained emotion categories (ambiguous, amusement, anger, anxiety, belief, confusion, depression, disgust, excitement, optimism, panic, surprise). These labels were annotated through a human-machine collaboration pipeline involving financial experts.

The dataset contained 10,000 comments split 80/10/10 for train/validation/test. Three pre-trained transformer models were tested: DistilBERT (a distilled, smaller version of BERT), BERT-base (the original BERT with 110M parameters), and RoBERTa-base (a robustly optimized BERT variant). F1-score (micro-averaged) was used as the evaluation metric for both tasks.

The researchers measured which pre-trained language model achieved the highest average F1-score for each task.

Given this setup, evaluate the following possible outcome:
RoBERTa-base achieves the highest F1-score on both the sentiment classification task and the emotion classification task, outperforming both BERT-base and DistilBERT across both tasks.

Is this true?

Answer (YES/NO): NO